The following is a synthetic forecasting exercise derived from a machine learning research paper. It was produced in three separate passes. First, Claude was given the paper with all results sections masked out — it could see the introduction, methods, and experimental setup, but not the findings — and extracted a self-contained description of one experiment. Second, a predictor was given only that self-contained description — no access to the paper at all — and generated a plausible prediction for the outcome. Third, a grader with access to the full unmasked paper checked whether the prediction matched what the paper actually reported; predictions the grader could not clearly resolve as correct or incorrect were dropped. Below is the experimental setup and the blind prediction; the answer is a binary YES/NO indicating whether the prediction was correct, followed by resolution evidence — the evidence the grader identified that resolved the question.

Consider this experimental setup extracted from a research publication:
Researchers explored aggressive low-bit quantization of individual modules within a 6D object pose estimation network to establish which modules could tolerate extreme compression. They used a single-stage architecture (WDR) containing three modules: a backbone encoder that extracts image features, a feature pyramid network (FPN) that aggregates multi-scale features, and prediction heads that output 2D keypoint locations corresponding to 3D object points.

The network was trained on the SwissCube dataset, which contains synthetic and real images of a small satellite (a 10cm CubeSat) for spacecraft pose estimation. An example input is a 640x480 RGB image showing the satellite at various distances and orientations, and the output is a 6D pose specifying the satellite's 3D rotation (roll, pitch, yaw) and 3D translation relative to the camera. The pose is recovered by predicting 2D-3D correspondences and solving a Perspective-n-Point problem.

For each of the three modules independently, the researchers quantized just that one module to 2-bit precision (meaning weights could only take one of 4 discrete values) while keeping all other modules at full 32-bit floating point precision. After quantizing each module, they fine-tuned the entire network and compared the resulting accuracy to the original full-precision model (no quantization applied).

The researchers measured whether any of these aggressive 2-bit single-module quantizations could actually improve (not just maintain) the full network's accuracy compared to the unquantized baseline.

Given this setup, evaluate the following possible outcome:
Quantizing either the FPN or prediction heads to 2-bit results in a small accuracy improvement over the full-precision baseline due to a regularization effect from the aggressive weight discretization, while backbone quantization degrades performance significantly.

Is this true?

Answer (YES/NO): NO